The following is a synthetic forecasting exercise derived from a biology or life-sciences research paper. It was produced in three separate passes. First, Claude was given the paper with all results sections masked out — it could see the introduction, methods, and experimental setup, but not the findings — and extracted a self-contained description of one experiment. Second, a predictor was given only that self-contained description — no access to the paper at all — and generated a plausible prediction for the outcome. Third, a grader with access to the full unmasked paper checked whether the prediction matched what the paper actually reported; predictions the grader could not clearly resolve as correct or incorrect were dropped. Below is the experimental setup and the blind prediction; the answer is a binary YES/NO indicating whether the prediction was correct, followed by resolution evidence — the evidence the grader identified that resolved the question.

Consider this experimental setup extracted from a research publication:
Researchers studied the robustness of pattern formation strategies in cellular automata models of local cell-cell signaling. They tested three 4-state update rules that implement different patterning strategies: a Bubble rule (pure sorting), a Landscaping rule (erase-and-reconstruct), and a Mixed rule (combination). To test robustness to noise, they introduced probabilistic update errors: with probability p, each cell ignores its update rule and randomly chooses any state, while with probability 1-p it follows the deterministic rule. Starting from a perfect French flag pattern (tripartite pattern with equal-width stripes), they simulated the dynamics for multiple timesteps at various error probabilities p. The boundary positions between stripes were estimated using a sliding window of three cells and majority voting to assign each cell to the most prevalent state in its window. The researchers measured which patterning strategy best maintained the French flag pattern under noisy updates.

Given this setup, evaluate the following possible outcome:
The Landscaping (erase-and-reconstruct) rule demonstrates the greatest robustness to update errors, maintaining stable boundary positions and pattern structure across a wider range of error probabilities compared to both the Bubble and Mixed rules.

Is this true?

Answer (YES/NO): NO